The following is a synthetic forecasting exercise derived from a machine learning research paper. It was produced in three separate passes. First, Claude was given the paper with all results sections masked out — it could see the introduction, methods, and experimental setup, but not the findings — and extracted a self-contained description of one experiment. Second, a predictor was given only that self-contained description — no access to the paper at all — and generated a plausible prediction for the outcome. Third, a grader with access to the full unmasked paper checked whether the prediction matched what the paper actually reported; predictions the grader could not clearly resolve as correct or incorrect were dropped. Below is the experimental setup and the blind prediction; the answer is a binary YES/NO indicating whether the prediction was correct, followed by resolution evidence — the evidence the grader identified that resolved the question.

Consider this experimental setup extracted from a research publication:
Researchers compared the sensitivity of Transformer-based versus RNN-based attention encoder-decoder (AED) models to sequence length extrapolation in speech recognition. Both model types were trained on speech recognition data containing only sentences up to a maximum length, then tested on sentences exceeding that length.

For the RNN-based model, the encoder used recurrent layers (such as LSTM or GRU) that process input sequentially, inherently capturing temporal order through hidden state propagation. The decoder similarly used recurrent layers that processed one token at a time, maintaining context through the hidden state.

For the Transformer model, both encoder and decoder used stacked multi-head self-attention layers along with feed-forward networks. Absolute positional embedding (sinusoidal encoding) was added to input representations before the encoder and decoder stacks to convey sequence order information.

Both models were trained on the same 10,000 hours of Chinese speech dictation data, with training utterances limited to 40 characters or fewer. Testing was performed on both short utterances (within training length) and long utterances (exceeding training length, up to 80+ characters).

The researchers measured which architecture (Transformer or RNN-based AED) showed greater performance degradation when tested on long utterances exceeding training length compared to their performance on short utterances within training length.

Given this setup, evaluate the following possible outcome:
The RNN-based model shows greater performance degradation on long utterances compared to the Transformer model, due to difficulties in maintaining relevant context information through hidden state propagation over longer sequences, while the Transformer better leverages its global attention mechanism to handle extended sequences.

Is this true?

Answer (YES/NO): NO